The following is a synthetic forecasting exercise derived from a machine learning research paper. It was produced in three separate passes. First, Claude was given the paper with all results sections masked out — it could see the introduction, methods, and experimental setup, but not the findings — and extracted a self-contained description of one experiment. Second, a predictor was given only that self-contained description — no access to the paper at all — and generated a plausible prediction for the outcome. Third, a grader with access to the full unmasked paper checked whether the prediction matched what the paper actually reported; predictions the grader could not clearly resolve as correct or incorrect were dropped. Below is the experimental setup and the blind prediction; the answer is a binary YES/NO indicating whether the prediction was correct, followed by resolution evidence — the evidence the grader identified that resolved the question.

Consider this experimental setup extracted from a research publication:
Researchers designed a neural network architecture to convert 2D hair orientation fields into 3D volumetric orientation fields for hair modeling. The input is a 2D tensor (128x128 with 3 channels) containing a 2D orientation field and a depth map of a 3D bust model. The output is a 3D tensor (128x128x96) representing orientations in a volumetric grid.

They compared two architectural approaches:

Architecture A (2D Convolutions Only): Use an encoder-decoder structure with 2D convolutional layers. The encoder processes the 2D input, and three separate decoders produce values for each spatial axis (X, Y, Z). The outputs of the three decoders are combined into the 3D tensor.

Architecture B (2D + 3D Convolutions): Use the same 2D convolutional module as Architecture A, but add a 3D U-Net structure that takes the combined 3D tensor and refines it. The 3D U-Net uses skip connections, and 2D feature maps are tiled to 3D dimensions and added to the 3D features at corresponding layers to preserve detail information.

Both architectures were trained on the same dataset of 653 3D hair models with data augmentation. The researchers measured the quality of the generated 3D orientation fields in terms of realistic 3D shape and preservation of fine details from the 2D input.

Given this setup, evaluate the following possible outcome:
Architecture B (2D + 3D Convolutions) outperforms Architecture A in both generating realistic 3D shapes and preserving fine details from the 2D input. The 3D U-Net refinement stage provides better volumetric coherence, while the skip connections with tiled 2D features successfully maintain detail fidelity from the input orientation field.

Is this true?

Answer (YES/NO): YES